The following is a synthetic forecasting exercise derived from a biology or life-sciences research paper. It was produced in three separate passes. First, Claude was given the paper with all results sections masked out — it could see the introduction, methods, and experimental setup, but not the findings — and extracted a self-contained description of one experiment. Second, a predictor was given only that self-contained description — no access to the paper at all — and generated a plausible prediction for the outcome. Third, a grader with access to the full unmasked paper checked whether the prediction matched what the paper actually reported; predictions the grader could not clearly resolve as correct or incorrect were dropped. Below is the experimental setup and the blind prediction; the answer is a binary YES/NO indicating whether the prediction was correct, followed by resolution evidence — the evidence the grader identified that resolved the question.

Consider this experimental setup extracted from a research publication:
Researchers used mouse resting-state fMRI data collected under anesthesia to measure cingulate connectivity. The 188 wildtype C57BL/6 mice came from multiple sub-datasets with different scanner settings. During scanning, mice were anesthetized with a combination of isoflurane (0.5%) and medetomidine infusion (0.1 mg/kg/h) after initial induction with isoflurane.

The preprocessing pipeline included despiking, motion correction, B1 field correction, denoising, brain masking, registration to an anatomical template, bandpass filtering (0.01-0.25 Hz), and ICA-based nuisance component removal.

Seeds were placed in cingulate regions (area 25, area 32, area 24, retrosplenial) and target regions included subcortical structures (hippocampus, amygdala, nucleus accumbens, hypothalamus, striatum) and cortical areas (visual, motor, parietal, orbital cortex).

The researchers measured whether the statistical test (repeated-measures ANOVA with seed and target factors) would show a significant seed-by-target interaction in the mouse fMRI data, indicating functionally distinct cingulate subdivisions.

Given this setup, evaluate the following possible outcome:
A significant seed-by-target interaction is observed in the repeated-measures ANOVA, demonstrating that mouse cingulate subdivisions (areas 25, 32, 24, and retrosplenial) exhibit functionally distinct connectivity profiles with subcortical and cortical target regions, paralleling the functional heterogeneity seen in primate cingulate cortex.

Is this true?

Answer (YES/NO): YES